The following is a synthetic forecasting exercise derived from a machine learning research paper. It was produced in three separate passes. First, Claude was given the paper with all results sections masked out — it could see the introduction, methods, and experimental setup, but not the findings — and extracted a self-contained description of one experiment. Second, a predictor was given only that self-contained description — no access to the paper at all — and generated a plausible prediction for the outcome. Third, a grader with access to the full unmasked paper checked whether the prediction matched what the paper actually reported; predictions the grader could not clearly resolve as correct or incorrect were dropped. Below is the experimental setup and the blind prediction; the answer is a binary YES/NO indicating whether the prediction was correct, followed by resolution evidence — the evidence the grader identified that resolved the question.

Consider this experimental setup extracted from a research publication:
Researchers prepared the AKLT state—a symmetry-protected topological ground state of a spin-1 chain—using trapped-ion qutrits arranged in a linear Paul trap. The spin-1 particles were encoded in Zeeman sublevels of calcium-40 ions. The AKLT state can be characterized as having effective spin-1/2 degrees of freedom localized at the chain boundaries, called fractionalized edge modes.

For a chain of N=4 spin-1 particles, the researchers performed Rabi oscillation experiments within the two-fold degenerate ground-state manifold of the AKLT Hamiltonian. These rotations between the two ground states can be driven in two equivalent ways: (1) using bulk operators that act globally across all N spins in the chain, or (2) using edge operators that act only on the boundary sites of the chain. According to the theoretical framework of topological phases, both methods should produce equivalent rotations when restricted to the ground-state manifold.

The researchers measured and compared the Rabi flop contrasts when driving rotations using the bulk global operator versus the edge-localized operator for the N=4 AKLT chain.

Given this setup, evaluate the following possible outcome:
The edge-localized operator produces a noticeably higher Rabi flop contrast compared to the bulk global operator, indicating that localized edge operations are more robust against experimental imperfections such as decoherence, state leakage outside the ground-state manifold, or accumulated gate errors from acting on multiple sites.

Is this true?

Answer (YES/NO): NO